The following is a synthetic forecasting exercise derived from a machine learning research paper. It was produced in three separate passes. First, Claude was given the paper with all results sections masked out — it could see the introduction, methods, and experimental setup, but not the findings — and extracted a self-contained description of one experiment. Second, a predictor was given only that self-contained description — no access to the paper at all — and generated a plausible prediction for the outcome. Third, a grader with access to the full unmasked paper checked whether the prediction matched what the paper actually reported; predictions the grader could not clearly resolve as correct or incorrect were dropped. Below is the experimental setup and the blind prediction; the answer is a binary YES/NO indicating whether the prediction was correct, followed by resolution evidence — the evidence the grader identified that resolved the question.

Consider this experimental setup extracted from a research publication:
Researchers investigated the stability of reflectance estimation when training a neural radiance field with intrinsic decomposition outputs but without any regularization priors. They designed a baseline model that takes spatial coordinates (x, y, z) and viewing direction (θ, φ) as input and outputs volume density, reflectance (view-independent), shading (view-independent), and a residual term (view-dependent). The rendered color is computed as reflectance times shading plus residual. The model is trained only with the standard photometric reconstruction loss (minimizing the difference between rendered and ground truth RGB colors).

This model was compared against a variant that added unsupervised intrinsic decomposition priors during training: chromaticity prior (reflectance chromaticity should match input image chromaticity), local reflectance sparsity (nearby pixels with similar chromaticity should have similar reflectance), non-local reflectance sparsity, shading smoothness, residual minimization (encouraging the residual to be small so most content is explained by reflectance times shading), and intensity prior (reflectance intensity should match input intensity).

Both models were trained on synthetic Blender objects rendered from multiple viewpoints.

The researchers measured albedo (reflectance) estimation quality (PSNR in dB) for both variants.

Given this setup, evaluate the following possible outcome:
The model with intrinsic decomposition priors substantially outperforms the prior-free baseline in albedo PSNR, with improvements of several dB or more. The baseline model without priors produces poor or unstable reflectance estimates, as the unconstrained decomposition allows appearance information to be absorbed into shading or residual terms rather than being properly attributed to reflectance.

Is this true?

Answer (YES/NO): YES